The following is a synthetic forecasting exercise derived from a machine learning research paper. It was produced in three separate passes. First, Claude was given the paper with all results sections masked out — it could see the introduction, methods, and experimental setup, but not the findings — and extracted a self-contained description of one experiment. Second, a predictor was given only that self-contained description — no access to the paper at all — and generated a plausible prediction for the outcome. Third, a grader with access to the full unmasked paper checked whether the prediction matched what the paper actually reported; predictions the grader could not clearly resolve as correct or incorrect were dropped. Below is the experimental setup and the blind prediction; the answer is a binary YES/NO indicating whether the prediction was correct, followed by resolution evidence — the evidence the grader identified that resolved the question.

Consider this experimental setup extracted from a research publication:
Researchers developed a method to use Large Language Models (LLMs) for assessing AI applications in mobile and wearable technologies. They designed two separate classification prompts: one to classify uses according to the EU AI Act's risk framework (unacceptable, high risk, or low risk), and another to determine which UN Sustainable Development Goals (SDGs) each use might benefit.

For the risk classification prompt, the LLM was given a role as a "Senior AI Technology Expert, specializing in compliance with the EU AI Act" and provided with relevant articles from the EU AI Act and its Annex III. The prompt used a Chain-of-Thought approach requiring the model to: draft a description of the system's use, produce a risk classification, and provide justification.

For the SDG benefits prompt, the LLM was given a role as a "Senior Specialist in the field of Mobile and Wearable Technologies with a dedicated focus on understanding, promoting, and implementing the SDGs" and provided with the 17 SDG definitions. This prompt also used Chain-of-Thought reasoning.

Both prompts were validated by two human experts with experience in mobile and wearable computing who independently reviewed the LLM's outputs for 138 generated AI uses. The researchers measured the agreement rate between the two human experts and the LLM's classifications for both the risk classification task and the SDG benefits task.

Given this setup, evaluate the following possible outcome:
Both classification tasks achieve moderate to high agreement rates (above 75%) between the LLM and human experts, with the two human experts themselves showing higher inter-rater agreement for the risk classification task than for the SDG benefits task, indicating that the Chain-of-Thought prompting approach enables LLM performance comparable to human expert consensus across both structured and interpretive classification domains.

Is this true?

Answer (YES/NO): NO